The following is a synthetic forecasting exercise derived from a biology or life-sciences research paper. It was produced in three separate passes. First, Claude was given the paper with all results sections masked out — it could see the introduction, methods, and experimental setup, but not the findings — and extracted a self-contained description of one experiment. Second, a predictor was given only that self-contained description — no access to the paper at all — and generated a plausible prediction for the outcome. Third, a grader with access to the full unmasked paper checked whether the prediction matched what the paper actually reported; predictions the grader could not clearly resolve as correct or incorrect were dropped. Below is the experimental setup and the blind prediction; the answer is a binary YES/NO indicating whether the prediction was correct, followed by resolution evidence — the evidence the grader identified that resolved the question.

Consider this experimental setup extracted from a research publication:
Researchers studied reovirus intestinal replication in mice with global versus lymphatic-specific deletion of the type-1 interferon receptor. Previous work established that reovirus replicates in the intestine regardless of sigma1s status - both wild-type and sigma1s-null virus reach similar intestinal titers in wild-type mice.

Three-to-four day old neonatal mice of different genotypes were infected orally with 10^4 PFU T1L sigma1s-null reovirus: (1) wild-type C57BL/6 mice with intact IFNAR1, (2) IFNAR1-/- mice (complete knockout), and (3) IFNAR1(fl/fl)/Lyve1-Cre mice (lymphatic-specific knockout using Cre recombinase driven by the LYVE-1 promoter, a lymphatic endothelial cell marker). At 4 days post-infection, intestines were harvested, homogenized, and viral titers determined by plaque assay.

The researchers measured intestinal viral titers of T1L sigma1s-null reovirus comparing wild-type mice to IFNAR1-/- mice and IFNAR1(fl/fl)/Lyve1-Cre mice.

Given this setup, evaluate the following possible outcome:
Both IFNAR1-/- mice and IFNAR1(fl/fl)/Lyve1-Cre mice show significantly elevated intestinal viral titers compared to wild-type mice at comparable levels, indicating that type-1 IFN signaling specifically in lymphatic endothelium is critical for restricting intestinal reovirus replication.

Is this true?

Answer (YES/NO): NO